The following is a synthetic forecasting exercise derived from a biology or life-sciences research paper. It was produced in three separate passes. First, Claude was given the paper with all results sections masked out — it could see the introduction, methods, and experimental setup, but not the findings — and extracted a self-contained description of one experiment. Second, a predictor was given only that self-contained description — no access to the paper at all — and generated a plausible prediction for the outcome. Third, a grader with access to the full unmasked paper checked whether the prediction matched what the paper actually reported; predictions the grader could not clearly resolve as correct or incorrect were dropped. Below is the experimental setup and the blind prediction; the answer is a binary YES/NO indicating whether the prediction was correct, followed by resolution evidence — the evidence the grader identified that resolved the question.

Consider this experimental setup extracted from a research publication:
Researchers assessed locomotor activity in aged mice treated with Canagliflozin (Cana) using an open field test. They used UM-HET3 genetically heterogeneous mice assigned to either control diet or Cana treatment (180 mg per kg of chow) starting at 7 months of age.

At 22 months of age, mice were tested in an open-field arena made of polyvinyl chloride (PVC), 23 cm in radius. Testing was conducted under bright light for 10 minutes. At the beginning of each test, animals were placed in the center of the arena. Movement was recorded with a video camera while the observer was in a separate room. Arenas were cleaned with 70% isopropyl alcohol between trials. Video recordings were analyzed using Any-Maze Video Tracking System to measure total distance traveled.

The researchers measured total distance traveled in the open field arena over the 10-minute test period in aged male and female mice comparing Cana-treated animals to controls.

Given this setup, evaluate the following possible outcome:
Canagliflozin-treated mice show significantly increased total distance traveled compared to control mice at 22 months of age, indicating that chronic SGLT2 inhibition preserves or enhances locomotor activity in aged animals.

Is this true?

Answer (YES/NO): NO